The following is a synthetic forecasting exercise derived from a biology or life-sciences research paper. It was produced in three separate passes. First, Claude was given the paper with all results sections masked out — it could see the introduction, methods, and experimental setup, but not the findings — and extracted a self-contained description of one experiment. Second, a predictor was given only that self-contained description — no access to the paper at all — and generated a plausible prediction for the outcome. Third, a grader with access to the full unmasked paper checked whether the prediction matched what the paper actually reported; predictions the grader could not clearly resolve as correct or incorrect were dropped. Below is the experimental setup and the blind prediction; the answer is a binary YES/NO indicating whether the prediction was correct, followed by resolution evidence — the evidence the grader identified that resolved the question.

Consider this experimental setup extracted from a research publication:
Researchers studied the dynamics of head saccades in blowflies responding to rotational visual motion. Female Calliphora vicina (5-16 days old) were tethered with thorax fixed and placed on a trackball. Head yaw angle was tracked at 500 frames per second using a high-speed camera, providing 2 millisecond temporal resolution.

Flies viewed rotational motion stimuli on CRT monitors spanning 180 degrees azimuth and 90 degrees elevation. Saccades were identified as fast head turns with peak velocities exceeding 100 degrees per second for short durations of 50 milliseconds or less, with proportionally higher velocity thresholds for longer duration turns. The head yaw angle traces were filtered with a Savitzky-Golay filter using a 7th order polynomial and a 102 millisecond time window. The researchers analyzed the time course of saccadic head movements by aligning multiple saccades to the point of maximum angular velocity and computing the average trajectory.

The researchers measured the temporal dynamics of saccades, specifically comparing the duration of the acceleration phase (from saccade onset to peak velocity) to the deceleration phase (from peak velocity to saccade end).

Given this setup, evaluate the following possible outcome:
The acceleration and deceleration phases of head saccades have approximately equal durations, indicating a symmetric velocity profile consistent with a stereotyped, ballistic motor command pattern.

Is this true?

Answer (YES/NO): YES